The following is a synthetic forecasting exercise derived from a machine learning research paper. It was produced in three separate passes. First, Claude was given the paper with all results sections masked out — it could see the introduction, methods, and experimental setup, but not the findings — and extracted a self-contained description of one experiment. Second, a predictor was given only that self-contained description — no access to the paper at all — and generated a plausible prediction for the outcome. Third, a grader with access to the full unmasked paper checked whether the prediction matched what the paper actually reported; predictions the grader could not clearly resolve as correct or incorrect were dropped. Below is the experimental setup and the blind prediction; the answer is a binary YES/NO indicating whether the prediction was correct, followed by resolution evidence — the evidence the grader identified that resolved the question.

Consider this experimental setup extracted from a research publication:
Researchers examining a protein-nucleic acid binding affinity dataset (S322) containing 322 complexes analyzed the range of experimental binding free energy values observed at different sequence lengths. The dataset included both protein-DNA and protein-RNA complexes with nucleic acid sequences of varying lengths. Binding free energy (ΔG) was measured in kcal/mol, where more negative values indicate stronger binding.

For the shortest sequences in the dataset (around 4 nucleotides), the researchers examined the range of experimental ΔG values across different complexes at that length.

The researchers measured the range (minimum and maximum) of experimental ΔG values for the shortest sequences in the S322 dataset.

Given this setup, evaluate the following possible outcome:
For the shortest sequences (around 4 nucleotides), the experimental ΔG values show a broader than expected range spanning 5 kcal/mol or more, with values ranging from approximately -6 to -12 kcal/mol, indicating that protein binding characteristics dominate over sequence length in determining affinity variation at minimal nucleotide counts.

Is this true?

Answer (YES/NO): NO